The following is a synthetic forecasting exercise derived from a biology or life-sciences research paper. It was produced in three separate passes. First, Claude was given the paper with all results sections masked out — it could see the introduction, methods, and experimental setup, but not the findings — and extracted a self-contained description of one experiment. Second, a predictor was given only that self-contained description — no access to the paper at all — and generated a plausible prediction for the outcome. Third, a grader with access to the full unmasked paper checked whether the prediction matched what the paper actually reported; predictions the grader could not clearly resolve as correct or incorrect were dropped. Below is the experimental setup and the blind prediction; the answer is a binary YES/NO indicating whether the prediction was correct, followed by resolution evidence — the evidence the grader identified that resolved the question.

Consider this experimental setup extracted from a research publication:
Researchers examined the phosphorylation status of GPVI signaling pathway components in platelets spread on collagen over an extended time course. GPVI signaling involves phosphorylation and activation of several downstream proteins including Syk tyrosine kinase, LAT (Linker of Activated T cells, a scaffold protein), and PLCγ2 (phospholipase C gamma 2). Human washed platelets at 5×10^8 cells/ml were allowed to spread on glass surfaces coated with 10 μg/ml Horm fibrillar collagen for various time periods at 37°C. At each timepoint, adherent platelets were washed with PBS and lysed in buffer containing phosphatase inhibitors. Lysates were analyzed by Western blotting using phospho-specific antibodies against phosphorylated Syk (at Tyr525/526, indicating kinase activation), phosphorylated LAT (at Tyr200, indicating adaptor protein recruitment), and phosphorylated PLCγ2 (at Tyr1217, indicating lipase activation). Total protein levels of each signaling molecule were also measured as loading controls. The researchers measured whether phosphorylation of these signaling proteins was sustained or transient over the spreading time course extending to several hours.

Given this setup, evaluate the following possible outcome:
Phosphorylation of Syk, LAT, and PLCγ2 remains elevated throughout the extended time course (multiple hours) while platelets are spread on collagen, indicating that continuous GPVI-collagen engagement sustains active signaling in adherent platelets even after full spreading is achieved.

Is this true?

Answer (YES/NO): YES